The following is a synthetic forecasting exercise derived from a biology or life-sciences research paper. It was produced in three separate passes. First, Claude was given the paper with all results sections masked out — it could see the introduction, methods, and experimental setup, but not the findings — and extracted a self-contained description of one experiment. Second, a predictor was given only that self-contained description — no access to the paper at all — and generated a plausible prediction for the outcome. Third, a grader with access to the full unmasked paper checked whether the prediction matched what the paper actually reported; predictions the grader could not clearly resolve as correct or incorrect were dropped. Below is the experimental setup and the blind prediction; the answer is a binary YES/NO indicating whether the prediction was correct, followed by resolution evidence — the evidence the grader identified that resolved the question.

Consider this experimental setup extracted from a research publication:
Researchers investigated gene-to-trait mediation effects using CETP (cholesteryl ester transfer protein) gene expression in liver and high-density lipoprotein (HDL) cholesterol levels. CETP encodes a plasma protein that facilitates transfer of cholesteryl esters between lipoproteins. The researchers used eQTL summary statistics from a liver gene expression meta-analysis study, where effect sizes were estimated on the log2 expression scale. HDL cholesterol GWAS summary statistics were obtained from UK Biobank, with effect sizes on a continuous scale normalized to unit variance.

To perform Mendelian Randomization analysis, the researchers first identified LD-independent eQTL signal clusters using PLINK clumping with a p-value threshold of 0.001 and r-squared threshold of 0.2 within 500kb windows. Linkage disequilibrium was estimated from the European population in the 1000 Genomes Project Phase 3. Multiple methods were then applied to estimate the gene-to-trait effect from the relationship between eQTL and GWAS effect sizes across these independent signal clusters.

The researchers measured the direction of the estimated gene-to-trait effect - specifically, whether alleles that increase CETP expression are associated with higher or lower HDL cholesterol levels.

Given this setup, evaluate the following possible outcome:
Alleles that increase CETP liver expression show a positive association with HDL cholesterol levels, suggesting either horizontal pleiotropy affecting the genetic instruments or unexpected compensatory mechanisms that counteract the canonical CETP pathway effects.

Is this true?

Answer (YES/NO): NO